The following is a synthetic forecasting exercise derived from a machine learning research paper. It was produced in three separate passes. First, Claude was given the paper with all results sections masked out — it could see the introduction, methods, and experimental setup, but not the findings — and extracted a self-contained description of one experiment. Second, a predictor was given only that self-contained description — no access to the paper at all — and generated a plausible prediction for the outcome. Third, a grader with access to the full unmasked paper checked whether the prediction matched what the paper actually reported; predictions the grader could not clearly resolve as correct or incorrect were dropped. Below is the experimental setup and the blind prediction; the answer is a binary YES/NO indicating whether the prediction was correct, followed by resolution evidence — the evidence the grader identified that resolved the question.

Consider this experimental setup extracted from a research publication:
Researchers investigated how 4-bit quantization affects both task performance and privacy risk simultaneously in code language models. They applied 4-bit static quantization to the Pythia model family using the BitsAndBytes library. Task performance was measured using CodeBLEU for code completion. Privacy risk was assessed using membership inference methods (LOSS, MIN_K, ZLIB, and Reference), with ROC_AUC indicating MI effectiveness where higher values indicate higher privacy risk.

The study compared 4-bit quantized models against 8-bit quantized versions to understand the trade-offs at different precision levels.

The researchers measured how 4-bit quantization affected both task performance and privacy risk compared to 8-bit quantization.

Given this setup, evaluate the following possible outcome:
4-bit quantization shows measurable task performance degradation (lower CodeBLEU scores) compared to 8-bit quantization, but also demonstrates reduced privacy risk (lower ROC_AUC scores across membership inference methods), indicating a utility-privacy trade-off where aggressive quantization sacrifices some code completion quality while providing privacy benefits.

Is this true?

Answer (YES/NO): YES